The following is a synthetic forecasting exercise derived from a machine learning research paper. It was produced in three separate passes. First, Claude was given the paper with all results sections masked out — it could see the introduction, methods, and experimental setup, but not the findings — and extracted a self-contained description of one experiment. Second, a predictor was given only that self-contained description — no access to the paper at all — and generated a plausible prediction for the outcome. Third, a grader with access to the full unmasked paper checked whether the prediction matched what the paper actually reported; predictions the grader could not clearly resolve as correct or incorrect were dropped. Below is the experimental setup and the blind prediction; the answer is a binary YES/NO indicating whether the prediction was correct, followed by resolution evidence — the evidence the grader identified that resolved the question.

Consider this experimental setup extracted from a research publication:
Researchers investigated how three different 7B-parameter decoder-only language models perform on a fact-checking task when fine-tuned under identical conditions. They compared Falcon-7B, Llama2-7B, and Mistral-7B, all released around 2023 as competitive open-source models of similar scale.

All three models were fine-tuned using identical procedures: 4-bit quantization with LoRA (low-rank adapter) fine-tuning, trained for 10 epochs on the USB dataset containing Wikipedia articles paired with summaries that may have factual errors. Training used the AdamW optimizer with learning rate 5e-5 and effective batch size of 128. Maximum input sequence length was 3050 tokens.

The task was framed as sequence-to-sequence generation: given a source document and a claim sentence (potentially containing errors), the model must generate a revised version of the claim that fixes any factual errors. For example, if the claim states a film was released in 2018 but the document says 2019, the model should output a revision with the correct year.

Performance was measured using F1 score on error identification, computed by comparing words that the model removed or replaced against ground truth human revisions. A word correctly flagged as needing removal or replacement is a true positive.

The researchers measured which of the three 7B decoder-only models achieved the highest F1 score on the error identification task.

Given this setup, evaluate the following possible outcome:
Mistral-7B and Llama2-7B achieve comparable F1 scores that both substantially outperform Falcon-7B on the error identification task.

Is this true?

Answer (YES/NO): NO